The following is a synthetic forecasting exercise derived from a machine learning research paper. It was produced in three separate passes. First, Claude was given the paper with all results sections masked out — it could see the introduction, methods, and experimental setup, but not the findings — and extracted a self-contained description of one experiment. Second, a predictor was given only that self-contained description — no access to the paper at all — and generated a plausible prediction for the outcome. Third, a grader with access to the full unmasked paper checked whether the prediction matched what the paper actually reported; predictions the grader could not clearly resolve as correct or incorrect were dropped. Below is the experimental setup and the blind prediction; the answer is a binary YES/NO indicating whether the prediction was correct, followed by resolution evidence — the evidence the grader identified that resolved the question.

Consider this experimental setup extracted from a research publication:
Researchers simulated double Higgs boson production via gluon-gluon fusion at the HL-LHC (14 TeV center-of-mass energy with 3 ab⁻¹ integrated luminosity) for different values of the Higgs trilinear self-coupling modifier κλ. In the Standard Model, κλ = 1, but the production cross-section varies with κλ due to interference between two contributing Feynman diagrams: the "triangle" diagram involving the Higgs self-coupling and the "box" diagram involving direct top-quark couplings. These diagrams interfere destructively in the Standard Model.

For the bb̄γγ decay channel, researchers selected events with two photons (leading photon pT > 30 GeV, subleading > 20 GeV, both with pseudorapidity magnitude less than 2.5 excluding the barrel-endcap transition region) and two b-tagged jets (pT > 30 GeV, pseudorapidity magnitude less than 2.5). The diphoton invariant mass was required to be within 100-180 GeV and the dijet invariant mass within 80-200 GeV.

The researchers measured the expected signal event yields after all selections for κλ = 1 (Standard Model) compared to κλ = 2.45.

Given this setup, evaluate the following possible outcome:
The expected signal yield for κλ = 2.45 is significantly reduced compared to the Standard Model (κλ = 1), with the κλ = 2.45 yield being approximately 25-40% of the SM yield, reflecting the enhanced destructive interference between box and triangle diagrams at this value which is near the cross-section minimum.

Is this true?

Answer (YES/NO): YES